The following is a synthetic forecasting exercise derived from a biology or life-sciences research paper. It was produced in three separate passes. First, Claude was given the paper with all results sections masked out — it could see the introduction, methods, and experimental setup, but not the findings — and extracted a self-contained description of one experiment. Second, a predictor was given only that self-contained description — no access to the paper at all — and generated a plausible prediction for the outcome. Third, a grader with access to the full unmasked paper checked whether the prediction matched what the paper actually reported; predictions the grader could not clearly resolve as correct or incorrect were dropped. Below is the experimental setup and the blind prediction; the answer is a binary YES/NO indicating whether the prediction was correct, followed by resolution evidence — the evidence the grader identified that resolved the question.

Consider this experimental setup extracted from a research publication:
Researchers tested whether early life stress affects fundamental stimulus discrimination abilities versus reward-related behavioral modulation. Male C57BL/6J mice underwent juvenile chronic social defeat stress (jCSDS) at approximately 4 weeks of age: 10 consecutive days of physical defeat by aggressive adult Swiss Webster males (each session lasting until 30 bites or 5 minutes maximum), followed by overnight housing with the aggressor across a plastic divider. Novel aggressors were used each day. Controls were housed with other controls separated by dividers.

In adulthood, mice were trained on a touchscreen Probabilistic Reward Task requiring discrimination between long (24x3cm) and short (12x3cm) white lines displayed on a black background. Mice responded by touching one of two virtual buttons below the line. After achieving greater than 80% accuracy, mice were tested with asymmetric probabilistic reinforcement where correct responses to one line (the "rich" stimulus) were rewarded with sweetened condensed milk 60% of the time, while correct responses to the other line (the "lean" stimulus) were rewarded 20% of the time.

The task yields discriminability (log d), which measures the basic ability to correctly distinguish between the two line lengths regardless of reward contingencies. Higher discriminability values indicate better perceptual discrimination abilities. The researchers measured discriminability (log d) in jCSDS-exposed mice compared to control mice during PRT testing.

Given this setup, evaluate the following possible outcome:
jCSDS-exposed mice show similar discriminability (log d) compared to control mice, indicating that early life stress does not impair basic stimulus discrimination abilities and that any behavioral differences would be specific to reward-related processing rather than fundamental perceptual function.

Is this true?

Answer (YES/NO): YES